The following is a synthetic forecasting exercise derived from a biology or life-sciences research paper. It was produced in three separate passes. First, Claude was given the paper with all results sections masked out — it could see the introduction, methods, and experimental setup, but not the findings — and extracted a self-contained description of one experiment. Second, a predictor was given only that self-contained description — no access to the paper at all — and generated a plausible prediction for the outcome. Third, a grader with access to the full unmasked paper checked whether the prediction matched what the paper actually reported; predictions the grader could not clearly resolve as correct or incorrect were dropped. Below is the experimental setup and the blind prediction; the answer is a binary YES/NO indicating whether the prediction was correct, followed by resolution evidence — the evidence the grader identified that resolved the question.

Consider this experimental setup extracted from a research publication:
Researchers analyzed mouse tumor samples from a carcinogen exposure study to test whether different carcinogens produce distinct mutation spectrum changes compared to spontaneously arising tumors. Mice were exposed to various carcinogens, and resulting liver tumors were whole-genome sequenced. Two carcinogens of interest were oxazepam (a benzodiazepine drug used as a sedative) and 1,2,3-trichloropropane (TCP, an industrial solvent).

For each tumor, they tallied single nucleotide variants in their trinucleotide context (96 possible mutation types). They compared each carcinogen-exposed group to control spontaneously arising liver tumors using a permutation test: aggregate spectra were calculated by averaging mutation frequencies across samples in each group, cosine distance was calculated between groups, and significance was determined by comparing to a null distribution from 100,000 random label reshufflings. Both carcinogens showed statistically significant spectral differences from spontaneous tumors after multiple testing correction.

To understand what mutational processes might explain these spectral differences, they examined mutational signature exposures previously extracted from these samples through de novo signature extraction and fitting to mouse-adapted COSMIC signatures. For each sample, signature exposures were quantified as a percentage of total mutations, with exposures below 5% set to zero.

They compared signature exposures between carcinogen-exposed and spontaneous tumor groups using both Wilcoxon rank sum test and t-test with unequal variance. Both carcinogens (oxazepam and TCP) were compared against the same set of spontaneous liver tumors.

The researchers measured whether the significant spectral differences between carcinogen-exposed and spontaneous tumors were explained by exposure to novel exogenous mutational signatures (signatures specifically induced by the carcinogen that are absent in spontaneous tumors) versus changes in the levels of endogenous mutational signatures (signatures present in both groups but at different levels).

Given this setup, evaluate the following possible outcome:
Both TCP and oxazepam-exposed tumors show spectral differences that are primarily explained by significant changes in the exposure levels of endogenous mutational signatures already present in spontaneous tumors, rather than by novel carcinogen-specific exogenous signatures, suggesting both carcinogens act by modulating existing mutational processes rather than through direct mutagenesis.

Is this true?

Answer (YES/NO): NO